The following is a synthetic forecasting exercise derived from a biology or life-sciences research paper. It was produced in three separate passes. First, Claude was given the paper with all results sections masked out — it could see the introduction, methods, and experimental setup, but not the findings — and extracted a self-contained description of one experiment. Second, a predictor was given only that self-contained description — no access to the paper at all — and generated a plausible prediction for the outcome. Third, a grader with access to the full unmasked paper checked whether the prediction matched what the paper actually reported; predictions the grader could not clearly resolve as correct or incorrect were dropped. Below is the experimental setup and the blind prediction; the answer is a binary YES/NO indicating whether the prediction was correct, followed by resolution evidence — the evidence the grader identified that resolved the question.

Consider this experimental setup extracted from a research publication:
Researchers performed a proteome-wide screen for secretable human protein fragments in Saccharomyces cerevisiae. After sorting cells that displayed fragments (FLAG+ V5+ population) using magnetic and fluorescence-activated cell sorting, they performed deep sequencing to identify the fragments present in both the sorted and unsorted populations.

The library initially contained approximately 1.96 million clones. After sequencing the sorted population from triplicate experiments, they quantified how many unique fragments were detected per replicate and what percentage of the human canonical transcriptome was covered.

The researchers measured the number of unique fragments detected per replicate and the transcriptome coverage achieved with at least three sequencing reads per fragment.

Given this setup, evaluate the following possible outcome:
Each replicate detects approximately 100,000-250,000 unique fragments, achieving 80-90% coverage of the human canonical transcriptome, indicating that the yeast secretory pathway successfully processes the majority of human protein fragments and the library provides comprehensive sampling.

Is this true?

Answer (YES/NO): NO